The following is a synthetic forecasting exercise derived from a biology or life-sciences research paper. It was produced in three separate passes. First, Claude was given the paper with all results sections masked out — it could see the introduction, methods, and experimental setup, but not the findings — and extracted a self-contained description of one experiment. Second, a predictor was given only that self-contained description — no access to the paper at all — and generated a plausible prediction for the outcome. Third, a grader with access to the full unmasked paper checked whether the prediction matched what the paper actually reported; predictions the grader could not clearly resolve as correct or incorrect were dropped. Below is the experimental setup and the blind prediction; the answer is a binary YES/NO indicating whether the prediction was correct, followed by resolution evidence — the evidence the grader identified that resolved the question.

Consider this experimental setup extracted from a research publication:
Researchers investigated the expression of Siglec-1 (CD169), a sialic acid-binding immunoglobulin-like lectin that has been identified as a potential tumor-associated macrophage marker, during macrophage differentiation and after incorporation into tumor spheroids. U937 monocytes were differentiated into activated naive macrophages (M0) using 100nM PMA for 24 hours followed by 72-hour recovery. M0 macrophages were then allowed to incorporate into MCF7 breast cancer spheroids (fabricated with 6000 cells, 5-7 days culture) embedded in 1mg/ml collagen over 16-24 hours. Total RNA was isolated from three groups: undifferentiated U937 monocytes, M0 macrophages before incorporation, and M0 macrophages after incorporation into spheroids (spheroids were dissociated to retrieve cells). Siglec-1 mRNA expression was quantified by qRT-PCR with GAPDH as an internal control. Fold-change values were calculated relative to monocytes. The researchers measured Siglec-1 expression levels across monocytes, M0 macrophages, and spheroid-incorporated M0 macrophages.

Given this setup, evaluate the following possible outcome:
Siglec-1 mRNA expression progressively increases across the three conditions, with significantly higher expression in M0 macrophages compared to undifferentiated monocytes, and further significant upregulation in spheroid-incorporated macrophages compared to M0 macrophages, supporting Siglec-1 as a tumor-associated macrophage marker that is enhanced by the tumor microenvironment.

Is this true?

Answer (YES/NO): NO